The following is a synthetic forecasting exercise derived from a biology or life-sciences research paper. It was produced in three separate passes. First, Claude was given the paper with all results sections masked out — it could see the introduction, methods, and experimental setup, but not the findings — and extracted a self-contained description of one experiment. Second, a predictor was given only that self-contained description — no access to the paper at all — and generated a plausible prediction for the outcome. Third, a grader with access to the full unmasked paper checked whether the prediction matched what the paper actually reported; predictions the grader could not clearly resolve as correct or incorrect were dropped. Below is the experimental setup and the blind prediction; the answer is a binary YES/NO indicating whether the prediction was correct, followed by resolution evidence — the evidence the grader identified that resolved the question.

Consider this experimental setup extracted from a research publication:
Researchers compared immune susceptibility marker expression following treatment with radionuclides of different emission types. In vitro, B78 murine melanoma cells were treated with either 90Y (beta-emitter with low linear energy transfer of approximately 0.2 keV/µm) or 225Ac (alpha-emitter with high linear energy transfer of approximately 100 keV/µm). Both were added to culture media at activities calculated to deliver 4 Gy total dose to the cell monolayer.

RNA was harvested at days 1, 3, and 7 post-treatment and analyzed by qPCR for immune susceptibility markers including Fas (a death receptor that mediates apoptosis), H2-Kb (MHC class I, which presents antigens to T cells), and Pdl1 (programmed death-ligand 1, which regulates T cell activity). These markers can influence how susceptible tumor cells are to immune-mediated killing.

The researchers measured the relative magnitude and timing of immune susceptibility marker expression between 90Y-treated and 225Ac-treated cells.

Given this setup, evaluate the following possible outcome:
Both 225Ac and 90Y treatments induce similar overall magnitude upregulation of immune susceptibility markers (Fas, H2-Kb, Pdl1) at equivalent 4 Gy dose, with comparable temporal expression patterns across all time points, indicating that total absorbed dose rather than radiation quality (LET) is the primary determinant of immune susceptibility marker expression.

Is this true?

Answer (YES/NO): NO